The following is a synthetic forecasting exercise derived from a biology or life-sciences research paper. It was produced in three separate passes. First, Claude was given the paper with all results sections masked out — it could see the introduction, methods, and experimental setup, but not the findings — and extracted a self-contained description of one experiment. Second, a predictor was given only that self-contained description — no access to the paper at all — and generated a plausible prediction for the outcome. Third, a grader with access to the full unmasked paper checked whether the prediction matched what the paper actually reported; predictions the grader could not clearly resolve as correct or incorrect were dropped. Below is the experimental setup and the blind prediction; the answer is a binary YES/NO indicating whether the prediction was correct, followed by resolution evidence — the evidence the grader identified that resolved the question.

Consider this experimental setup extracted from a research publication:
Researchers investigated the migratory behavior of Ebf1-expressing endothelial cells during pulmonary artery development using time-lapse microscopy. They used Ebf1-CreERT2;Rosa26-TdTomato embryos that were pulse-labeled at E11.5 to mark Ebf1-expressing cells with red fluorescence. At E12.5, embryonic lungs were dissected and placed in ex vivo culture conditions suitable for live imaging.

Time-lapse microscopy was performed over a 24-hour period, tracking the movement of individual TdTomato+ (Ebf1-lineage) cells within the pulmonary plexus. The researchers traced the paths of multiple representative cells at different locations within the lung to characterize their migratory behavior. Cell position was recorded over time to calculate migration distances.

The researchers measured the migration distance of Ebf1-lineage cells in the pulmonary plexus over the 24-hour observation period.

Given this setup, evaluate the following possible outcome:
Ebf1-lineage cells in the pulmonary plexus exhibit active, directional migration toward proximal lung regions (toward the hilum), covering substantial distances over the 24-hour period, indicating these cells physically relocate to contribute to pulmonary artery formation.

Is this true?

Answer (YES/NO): NO